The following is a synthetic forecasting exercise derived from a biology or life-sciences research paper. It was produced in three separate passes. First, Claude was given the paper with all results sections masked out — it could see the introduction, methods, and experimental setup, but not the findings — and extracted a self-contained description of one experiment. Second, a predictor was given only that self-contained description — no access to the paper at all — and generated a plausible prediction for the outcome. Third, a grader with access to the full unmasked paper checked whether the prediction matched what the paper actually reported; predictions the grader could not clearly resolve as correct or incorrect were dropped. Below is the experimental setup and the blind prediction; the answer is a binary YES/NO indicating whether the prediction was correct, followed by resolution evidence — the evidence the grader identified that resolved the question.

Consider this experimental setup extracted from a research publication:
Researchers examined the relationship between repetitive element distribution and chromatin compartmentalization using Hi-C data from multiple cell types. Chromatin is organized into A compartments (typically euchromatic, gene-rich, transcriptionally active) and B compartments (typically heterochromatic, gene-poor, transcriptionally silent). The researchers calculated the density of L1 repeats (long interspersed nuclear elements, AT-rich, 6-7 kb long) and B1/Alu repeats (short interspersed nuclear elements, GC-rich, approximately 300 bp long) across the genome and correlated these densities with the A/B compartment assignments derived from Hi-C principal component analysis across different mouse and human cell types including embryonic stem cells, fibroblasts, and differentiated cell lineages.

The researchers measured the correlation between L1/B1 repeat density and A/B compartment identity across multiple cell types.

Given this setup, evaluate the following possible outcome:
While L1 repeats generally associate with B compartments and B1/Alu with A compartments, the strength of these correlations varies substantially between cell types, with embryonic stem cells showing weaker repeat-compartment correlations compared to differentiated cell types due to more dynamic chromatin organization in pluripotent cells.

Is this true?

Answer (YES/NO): NO